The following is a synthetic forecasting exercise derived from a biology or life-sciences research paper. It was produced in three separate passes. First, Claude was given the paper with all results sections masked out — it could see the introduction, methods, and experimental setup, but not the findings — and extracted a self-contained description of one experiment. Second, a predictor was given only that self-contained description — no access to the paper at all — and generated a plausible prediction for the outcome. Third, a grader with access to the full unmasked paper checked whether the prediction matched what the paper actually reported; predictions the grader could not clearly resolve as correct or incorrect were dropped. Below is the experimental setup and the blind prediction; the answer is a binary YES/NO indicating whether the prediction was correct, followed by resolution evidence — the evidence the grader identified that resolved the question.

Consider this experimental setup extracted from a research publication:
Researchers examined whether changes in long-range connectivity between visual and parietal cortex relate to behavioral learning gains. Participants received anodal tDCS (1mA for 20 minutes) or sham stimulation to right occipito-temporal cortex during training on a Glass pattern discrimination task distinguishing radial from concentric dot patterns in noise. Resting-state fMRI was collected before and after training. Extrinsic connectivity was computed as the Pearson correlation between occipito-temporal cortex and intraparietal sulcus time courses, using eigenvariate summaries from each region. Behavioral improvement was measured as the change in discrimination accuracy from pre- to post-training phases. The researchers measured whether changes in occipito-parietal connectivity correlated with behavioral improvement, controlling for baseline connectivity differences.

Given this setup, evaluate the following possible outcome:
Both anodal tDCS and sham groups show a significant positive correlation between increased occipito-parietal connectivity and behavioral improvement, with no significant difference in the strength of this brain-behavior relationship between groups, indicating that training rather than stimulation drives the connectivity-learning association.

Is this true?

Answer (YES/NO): NO